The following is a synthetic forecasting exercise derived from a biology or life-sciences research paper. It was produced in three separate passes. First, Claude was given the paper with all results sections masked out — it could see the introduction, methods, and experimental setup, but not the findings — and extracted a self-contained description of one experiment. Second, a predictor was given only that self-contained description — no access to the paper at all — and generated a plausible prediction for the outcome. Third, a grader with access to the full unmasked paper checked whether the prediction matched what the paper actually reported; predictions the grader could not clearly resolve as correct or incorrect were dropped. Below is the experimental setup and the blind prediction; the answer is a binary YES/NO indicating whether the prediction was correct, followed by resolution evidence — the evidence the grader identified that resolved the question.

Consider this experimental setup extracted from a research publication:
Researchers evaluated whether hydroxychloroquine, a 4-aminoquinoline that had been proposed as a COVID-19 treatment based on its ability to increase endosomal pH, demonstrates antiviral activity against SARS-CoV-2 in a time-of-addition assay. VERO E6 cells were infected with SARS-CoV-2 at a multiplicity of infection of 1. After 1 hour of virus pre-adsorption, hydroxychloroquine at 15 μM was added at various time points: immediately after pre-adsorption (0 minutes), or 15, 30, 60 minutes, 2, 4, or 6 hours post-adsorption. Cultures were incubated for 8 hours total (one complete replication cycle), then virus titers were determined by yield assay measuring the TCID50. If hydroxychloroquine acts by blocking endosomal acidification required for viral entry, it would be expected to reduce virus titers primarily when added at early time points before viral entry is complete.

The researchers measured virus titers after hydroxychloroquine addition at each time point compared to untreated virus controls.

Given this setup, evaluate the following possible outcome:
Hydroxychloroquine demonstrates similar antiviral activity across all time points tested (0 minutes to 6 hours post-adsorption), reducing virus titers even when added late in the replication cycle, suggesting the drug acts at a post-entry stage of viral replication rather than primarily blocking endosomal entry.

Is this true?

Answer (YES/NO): NO